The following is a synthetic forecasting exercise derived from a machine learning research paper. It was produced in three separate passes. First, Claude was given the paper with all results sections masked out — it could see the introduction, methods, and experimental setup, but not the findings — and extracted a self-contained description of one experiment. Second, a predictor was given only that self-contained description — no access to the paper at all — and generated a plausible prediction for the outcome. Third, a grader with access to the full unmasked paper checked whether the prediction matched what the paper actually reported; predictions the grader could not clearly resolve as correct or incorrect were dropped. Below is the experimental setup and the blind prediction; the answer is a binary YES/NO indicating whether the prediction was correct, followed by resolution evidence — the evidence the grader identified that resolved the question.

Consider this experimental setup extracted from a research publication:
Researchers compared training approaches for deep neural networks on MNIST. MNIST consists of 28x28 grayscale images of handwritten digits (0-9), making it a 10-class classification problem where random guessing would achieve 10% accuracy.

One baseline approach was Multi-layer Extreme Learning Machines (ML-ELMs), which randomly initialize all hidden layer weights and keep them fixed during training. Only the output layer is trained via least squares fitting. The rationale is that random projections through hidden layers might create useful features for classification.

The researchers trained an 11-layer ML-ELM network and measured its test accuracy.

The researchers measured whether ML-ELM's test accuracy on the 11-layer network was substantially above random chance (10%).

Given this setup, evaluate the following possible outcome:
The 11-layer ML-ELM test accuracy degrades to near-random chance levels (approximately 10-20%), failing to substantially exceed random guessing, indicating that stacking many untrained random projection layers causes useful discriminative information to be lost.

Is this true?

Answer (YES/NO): NO